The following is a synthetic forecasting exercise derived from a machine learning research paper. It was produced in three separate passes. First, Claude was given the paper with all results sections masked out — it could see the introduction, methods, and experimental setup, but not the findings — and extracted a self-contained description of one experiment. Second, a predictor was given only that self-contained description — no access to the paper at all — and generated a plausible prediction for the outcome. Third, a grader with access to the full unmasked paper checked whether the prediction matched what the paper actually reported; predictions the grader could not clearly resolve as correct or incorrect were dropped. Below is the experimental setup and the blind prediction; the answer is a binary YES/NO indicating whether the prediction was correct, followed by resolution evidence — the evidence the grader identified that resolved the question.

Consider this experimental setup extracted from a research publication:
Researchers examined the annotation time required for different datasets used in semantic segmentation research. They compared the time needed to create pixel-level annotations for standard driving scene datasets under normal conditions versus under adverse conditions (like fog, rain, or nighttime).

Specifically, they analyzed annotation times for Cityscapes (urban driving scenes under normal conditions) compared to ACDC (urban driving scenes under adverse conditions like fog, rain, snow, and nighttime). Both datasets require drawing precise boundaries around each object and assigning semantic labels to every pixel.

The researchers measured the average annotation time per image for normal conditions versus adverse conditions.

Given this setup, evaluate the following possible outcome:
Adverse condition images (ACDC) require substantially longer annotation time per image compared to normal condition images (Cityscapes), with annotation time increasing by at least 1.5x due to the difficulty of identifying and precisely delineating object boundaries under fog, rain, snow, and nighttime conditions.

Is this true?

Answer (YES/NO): YES